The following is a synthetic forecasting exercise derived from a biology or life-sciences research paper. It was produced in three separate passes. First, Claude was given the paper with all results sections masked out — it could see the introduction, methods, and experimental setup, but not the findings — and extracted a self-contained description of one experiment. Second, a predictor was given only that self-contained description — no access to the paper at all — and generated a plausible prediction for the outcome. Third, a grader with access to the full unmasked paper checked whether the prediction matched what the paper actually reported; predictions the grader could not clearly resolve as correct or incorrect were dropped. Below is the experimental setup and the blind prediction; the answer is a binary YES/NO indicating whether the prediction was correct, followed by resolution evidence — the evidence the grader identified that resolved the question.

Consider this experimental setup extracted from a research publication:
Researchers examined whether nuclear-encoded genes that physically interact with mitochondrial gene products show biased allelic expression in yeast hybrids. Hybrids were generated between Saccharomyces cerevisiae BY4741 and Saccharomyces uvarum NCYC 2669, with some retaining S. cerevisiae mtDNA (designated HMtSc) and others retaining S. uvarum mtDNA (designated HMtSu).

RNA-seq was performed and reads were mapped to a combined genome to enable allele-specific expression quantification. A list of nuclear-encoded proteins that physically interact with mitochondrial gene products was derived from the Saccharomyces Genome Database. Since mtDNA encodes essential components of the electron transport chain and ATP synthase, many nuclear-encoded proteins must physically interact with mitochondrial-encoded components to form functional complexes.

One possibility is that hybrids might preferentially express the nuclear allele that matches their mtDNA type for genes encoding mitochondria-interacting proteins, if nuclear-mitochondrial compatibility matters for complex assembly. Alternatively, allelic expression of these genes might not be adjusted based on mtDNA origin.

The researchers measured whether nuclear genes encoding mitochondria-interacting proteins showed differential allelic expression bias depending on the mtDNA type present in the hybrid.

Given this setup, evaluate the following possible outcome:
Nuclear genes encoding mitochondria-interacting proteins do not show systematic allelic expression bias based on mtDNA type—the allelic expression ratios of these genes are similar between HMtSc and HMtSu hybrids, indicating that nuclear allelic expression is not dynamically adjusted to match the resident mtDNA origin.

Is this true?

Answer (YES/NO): NO